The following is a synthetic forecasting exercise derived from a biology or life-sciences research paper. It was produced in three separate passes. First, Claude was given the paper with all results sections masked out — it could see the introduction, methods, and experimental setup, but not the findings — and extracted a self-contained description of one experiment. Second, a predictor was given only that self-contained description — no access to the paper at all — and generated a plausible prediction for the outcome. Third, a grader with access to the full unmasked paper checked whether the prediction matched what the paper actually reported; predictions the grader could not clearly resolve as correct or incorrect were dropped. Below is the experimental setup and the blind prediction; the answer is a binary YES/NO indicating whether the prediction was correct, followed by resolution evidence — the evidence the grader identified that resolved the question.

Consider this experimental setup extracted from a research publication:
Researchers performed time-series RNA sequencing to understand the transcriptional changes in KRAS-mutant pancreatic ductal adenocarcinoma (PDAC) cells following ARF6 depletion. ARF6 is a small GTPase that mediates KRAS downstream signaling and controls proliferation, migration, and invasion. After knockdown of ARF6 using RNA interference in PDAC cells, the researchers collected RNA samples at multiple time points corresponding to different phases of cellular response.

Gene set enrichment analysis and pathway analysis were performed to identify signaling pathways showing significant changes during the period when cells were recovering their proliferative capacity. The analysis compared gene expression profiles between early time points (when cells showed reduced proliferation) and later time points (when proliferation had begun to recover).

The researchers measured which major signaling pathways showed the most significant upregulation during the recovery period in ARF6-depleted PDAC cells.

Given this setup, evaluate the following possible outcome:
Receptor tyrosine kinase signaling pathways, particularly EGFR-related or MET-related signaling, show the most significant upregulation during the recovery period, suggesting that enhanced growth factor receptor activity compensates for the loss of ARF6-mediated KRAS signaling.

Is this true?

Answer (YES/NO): NO